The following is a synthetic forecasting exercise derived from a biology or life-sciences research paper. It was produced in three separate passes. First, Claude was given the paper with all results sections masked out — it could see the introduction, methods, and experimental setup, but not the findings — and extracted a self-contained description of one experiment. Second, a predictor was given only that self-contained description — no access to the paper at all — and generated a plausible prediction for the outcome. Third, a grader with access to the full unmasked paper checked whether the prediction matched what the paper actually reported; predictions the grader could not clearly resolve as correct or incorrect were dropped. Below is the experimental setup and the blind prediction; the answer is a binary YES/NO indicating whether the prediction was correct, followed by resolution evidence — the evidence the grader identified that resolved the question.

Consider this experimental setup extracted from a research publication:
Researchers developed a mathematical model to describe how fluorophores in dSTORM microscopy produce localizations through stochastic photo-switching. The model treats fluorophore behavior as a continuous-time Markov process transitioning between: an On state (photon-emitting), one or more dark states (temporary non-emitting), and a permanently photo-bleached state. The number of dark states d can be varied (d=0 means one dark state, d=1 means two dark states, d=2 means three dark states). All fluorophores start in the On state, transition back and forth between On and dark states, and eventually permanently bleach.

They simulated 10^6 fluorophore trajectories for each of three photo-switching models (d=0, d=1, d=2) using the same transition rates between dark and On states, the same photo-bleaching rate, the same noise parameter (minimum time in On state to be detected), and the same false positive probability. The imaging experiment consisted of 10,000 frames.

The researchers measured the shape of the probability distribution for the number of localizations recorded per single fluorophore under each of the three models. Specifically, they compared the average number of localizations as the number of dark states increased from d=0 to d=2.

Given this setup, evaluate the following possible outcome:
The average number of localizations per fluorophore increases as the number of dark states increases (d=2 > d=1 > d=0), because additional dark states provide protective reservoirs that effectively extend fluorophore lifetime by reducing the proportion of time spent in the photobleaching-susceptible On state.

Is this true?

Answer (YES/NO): NO